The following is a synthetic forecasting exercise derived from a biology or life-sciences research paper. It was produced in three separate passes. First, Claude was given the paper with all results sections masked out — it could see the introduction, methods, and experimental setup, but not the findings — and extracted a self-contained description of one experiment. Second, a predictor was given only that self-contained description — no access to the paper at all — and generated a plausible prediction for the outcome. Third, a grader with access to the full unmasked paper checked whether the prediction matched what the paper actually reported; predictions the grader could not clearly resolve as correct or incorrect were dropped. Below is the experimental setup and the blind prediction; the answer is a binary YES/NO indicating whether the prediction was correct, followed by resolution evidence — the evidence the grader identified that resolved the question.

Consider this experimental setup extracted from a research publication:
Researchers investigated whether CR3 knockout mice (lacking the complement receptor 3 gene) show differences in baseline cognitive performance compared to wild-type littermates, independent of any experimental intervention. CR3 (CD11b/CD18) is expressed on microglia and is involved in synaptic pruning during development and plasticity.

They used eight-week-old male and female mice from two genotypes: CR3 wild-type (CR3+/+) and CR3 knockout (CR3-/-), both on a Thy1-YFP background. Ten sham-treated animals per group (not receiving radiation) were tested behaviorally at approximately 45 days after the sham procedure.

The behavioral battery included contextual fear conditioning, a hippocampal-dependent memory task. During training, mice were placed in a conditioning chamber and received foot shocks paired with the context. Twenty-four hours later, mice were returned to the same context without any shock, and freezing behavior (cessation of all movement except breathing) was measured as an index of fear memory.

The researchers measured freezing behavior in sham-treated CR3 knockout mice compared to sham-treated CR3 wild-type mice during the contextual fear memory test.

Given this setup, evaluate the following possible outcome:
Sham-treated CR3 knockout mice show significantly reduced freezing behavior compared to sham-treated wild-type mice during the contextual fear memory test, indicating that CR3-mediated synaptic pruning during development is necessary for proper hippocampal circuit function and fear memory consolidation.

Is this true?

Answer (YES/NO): YES